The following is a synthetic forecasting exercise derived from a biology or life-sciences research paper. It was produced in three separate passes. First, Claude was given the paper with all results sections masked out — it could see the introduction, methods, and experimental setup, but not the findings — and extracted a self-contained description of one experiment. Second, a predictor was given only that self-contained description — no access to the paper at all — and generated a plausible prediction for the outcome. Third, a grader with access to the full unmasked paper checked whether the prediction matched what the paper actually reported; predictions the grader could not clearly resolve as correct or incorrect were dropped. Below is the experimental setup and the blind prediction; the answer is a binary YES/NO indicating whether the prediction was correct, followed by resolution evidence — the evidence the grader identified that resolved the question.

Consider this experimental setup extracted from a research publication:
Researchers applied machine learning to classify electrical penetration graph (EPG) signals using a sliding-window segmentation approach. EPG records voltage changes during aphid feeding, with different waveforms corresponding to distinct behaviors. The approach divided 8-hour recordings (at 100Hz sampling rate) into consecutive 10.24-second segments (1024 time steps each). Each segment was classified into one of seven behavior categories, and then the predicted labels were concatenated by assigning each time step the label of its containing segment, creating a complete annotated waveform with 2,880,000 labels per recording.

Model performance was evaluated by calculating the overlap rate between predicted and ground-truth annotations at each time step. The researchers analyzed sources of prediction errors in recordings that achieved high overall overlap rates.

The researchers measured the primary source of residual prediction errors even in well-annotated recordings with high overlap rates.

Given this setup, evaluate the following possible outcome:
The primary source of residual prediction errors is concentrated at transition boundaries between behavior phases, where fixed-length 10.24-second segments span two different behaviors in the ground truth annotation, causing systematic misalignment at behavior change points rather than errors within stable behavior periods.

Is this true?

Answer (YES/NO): YES